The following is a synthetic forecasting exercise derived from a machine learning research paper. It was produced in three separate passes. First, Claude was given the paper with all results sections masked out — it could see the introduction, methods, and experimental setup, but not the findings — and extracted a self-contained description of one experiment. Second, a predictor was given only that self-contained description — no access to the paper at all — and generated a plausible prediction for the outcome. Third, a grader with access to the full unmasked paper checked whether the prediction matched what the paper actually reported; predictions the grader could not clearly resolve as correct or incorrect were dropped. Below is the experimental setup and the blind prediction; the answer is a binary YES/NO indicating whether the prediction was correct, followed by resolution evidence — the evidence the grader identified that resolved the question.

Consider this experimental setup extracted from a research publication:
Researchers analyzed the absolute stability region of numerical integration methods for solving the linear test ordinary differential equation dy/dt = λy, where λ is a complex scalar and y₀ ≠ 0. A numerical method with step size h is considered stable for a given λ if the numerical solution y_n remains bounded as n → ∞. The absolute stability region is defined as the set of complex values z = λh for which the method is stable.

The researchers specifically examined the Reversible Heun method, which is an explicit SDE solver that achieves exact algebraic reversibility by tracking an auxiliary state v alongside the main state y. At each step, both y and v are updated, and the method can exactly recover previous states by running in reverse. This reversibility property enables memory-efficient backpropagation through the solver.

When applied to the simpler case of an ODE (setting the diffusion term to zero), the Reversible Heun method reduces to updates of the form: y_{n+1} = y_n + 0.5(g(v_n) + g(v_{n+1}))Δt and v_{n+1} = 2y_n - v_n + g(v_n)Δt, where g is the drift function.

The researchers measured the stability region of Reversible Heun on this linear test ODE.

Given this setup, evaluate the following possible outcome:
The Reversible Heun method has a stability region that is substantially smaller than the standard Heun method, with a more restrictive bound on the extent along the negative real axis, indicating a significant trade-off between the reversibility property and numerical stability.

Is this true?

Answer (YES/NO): NO